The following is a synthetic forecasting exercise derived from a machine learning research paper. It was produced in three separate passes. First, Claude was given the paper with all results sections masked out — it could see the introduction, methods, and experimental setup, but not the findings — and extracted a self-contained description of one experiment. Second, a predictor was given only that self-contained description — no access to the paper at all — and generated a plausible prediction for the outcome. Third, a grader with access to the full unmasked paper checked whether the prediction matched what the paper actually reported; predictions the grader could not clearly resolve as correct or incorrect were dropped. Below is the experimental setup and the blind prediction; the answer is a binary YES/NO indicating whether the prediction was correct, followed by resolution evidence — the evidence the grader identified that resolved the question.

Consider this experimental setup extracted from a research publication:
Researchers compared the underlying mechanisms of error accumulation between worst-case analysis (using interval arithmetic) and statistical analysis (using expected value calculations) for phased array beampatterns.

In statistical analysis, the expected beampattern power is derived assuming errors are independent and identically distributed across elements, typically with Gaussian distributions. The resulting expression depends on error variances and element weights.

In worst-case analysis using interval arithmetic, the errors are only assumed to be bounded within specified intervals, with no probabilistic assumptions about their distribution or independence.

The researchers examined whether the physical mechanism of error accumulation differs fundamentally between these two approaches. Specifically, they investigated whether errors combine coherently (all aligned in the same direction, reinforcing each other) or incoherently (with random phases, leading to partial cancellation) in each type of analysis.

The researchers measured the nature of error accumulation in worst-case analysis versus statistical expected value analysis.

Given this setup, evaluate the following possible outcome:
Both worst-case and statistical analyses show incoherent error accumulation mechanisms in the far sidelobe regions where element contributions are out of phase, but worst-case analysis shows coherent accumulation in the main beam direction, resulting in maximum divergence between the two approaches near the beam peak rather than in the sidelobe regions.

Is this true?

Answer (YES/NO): NO